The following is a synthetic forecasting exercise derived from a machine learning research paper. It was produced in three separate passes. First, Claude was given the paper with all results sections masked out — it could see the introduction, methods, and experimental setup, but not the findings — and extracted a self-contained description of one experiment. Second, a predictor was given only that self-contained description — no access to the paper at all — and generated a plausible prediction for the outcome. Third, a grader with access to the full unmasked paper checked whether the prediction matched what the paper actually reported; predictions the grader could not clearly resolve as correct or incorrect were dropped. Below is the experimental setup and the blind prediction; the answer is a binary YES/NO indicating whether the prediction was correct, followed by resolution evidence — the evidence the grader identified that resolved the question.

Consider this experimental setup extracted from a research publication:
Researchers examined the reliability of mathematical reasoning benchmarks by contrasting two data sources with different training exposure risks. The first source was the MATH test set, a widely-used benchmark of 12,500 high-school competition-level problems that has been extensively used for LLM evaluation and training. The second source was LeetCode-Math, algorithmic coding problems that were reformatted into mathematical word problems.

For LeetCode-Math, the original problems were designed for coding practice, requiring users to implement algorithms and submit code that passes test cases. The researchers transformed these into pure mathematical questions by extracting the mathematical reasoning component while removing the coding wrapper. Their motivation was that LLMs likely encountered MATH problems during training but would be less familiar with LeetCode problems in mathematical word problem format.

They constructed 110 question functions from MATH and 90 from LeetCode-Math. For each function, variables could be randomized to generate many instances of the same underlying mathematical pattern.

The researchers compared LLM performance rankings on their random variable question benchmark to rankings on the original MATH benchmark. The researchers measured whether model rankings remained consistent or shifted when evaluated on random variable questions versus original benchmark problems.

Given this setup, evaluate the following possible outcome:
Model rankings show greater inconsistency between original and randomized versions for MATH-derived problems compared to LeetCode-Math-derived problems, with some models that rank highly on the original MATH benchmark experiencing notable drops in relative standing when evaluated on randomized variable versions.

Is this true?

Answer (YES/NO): NO